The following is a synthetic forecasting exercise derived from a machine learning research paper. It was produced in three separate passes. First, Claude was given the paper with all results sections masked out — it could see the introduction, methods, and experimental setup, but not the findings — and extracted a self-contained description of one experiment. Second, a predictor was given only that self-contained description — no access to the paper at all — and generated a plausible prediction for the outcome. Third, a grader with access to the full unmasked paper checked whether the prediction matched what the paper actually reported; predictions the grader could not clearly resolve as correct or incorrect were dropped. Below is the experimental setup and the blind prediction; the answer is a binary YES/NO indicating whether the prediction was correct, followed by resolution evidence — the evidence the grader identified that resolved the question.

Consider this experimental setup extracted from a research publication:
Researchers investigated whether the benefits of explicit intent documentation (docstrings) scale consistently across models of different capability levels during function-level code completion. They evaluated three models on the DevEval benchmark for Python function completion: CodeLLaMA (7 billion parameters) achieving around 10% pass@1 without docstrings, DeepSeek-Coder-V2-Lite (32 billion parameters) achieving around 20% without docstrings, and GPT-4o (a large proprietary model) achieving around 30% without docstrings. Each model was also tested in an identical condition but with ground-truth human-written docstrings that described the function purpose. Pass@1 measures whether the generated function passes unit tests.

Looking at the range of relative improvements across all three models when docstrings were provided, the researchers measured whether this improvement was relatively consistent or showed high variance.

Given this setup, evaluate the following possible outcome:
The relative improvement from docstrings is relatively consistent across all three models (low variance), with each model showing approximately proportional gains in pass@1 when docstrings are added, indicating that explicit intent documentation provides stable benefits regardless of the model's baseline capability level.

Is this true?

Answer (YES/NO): YES